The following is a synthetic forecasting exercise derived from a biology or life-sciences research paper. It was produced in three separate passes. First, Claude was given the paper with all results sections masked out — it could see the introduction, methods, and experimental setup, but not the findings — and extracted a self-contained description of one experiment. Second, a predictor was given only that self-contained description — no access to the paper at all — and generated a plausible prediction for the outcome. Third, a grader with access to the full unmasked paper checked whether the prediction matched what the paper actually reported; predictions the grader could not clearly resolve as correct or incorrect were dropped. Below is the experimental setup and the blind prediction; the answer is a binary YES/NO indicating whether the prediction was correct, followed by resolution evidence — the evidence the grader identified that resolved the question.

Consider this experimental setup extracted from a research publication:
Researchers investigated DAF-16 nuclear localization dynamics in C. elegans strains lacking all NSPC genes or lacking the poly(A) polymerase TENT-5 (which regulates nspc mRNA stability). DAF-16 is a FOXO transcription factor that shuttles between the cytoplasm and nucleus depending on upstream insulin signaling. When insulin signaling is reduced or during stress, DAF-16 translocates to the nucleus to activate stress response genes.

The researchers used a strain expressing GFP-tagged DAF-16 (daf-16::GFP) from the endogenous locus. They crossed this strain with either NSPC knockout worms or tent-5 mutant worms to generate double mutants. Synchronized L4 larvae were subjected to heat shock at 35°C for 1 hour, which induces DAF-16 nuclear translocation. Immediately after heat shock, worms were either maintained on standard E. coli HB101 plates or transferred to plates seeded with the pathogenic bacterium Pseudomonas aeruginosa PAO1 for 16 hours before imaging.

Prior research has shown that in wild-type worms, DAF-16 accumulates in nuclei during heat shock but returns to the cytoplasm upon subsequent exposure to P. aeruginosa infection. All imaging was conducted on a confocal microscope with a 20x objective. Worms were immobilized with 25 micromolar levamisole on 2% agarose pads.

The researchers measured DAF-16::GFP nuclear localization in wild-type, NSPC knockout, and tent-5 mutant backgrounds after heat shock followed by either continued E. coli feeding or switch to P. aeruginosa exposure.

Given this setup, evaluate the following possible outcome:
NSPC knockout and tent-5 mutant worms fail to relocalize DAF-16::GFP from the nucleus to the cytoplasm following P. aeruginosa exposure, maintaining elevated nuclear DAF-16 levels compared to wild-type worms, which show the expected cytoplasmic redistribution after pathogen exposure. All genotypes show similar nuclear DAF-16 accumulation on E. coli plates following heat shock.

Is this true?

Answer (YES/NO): NO